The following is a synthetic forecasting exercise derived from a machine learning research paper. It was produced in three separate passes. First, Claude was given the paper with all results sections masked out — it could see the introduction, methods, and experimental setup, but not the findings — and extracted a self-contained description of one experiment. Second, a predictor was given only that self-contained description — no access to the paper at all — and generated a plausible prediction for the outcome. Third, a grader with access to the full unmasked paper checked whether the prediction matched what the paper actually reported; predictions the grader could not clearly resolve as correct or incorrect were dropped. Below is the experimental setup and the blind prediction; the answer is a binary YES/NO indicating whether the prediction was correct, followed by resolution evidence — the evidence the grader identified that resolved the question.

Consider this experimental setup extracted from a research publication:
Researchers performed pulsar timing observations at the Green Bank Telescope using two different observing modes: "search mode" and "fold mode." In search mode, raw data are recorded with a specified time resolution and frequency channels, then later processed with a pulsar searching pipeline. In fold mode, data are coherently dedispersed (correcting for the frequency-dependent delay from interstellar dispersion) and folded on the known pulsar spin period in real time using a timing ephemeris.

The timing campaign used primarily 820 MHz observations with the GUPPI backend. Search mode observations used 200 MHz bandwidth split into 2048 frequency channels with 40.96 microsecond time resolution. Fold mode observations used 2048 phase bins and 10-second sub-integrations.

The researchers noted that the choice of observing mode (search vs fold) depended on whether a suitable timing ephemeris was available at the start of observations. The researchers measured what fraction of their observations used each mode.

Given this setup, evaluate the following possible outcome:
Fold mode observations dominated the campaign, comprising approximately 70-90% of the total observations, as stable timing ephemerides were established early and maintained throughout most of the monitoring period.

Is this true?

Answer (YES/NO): NO